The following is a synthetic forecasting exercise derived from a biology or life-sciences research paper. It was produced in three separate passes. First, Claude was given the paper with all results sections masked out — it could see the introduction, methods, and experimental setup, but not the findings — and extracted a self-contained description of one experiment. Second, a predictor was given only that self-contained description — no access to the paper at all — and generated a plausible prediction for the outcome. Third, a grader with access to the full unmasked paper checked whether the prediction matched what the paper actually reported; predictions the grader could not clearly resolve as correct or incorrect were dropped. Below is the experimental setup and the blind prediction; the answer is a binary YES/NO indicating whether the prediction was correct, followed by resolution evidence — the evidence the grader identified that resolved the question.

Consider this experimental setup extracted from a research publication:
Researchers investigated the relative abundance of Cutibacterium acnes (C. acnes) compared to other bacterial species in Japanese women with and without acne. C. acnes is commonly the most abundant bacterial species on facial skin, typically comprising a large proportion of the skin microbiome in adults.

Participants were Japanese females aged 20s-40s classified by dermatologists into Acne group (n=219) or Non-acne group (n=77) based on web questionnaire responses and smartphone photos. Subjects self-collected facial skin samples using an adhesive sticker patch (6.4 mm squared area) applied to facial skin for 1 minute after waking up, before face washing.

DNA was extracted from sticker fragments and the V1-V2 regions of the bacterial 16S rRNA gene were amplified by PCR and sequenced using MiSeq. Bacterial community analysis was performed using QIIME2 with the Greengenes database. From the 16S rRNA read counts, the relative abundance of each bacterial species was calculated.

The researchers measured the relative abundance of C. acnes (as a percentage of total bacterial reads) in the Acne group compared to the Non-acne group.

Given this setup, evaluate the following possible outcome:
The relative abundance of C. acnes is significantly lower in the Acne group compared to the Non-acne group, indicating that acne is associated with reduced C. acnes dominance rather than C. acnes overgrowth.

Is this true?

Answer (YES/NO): NO